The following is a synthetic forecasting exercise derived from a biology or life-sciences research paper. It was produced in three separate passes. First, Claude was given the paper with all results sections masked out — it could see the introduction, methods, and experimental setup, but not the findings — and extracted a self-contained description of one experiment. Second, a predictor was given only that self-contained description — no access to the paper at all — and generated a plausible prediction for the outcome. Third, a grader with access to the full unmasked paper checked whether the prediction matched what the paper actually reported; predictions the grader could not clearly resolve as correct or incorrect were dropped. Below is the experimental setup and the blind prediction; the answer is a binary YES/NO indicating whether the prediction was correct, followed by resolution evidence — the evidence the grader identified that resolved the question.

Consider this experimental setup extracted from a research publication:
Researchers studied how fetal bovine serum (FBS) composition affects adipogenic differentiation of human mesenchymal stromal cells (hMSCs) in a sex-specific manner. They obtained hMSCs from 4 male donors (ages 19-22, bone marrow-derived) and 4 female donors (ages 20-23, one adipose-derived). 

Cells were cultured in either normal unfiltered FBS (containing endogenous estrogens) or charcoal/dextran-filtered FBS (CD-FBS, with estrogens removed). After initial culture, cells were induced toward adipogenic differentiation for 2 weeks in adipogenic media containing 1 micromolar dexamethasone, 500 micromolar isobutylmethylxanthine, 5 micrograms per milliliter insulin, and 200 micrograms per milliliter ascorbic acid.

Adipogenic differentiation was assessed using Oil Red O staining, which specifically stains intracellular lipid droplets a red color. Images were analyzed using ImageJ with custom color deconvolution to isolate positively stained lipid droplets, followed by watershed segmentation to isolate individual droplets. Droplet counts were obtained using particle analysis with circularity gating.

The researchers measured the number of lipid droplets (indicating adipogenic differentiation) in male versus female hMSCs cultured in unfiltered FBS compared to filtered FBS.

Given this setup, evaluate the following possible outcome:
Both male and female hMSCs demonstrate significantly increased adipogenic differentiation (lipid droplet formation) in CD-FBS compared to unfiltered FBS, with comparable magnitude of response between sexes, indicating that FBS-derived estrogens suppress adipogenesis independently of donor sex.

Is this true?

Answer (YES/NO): NO